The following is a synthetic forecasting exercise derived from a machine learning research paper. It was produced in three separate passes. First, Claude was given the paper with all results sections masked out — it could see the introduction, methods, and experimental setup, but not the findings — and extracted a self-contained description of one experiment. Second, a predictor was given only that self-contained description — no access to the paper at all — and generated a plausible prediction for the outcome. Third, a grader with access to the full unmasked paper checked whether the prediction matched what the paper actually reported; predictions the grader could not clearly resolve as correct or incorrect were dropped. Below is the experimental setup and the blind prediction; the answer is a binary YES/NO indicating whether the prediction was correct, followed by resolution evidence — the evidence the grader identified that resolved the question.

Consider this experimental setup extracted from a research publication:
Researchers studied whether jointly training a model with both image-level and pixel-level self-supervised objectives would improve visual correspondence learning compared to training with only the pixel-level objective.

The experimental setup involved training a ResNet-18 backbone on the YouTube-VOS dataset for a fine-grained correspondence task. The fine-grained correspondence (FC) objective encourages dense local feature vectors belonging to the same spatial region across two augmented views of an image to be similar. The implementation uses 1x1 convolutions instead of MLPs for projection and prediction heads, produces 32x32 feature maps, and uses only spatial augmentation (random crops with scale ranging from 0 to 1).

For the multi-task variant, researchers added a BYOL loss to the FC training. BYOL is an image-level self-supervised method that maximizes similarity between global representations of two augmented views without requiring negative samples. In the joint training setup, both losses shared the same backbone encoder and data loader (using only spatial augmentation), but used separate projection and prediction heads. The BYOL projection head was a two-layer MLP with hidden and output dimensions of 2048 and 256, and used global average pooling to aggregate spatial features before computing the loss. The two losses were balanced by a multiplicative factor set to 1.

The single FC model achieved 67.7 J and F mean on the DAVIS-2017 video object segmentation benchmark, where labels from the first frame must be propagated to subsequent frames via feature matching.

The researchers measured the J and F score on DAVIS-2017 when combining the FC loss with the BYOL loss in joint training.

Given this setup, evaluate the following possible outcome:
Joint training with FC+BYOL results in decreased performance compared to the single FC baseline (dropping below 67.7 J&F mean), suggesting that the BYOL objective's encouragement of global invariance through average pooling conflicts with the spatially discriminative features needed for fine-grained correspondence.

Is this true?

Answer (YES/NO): YES